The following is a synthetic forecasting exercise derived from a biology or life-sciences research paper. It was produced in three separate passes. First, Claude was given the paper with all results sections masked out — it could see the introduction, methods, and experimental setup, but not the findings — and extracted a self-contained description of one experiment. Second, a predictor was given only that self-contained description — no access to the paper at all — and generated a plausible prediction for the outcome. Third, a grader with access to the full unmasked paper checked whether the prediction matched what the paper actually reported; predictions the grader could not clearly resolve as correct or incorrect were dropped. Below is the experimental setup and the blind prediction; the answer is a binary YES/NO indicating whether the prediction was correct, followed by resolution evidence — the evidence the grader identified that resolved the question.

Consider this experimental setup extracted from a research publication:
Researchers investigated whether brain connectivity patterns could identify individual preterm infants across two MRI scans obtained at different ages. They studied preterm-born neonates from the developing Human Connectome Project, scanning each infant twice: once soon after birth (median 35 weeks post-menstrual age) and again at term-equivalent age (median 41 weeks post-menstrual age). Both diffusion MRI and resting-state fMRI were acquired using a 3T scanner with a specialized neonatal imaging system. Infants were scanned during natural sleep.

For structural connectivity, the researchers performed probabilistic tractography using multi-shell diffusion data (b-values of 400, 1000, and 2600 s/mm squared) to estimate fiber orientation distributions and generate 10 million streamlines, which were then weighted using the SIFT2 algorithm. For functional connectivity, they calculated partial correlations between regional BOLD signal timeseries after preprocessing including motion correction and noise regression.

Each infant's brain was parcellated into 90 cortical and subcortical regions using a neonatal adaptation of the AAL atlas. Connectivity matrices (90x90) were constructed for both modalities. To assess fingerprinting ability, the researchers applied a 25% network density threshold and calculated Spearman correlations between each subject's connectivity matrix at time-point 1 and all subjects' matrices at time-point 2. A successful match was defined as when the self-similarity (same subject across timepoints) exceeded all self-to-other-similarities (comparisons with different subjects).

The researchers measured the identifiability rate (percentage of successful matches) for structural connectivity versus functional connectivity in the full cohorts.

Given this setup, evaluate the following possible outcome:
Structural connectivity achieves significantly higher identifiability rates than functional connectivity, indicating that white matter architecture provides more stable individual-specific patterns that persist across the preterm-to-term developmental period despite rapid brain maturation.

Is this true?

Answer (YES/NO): YES